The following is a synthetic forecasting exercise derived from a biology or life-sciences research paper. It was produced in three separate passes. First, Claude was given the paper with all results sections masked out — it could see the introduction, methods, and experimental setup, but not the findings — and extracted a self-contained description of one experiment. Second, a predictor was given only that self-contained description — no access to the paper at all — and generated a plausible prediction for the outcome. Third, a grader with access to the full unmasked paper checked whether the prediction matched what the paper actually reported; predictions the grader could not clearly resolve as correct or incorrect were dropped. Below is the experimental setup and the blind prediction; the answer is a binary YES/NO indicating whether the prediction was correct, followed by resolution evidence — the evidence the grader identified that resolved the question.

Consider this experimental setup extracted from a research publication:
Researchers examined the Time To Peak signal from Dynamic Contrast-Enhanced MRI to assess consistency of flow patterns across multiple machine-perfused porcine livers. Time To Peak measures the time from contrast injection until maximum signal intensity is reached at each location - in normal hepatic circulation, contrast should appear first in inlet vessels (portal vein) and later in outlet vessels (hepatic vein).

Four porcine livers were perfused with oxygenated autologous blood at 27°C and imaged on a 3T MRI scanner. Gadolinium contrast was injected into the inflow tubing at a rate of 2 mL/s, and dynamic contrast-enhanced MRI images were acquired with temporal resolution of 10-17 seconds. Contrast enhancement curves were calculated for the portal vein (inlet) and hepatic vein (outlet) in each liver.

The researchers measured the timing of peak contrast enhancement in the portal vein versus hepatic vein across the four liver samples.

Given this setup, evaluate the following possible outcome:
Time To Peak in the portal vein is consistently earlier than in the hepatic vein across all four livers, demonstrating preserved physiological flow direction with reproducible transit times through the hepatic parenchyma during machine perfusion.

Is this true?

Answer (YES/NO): NO